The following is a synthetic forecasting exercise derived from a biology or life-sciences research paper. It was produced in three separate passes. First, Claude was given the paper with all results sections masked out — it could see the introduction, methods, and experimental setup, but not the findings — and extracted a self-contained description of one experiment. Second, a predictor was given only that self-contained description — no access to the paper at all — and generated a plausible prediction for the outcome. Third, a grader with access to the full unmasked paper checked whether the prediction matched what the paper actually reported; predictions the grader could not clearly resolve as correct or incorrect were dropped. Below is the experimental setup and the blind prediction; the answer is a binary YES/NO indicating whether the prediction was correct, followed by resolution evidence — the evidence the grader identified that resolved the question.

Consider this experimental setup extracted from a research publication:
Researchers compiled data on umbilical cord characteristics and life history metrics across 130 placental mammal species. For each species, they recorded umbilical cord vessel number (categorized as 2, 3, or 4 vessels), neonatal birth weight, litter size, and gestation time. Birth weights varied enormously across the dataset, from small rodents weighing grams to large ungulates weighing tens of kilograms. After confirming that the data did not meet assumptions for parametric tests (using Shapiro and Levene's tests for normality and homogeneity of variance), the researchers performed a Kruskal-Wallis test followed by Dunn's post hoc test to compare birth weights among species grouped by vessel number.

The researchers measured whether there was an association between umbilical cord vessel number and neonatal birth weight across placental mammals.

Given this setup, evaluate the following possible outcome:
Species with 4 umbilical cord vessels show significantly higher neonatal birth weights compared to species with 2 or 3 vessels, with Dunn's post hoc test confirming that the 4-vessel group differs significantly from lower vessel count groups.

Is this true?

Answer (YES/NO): YES